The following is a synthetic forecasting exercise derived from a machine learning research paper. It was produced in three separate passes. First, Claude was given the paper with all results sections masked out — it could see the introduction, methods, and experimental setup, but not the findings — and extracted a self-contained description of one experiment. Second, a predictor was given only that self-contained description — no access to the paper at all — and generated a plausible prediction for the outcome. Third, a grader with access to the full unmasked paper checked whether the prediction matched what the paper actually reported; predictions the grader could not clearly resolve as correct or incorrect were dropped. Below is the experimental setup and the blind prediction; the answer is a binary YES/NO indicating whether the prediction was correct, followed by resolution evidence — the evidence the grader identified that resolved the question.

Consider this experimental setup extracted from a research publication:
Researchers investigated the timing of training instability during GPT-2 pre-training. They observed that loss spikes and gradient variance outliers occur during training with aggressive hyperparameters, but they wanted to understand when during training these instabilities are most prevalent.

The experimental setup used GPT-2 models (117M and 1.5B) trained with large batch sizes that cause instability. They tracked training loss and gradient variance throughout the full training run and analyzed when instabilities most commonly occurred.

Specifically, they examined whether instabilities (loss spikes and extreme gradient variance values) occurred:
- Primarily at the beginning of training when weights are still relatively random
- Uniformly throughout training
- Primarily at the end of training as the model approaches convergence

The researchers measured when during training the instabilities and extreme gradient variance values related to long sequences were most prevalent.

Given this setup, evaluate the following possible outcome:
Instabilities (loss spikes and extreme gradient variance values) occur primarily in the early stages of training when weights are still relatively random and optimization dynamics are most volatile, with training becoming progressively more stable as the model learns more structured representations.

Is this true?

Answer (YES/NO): YES